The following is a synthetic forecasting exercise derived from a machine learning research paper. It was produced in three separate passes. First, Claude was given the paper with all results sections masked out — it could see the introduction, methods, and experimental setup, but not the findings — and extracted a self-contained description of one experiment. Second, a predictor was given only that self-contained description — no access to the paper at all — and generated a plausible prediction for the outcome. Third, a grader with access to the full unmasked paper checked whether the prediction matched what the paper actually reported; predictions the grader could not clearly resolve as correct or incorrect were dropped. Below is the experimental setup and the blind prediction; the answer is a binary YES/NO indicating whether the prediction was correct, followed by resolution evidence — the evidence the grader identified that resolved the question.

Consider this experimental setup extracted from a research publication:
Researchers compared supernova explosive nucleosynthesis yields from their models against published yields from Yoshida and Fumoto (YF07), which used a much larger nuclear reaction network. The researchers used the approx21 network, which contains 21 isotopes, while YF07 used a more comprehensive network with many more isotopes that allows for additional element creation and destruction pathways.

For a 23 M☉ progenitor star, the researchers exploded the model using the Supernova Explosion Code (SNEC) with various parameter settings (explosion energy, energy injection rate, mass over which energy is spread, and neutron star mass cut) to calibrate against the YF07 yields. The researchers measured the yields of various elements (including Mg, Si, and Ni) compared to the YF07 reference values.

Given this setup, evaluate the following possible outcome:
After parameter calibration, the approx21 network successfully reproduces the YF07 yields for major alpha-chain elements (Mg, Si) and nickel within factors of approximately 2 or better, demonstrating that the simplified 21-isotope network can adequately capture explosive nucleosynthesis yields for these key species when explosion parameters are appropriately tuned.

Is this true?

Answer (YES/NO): NO